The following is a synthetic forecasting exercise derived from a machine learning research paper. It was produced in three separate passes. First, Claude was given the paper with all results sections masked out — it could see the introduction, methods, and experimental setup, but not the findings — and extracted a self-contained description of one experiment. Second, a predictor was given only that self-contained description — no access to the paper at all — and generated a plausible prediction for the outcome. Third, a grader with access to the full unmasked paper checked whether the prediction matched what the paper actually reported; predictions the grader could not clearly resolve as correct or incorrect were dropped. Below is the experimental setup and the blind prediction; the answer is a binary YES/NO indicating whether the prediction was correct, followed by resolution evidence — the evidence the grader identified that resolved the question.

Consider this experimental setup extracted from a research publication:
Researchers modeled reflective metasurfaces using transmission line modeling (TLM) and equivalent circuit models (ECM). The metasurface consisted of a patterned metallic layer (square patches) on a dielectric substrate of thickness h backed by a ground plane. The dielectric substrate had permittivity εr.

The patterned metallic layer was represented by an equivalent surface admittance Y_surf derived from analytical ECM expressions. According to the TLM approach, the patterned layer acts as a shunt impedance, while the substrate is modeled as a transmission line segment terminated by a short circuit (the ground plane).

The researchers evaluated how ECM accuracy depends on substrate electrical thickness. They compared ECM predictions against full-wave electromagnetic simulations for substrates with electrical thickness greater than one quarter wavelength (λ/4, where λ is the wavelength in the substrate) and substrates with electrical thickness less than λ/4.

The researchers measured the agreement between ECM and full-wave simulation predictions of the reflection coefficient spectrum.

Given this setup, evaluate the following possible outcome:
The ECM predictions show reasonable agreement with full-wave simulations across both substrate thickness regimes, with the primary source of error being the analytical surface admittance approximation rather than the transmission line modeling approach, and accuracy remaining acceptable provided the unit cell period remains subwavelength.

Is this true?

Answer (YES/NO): NO